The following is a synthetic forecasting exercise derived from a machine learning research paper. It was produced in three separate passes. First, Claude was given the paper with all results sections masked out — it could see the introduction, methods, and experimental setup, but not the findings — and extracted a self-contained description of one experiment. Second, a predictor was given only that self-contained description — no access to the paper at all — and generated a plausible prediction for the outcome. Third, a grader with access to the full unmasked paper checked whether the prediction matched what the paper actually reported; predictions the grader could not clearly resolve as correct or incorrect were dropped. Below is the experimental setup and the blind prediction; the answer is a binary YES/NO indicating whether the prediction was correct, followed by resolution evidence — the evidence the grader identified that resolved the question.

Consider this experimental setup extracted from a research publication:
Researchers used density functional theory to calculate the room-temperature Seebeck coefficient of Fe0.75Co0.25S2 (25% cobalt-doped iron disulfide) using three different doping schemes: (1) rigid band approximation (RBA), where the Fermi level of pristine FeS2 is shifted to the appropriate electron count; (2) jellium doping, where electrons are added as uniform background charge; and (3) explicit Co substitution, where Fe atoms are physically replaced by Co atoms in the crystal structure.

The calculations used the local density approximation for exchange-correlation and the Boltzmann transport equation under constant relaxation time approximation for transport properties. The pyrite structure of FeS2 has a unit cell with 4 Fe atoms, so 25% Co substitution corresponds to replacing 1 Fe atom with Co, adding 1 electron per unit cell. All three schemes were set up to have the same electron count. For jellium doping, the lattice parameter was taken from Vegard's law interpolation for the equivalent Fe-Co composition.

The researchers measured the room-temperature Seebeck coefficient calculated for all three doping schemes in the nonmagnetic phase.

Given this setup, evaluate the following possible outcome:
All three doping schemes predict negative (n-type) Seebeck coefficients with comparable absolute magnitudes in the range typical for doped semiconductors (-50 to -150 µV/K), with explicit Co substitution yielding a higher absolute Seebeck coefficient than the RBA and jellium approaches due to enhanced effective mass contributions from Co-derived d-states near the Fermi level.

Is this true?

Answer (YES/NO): NO